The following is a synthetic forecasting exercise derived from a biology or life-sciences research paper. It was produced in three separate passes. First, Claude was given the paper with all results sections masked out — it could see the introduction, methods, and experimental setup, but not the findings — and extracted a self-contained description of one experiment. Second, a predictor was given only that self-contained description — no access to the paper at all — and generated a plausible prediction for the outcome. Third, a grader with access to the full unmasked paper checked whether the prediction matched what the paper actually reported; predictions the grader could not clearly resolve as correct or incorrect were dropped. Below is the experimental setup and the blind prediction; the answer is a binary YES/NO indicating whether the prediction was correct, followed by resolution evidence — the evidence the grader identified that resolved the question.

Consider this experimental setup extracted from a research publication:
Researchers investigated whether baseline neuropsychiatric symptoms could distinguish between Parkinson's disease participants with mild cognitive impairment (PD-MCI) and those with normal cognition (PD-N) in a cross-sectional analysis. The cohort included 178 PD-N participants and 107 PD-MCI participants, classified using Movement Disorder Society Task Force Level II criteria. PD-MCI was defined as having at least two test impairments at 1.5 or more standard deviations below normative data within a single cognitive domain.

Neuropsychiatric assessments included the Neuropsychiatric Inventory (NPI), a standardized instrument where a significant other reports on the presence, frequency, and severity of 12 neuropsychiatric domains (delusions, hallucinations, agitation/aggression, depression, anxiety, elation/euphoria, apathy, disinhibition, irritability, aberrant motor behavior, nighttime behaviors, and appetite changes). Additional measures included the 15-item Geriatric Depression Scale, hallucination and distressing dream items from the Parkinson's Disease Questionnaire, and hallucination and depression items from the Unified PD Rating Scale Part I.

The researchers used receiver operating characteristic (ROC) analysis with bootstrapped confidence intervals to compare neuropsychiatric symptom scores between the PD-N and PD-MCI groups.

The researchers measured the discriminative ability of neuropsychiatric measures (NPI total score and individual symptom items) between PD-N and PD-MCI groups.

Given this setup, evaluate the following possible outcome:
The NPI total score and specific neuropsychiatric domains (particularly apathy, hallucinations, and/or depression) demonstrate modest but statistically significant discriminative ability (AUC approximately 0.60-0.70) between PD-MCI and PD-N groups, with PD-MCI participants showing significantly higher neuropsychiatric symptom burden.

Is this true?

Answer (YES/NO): NO